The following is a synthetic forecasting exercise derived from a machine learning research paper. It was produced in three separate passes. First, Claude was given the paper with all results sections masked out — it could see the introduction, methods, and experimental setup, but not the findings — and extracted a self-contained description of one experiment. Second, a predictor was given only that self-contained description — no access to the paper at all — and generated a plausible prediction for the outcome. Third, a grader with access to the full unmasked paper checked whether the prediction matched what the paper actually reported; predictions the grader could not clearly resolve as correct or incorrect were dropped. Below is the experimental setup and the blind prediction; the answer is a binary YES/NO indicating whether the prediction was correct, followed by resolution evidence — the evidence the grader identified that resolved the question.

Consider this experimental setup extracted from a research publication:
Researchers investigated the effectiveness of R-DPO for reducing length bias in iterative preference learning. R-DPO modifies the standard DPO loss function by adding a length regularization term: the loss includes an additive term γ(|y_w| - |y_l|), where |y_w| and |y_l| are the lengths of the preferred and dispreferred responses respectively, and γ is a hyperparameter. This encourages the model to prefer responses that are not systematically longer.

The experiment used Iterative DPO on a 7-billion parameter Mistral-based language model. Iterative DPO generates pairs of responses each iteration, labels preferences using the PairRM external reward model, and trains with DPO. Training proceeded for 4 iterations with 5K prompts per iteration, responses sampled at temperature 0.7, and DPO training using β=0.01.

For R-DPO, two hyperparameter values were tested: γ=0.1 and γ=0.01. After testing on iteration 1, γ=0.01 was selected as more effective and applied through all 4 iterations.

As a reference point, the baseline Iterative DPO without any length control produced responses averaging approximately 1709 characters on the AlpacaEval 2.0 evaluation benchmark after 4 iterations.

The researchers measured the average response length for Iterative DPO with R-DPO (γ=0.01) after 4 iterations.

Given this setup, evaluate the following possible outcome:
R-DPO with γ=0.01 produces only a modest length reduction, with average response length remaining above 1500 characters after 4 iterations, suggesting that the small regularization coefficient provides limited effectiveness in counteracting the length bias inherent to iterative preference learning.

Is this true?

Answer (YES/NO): YES